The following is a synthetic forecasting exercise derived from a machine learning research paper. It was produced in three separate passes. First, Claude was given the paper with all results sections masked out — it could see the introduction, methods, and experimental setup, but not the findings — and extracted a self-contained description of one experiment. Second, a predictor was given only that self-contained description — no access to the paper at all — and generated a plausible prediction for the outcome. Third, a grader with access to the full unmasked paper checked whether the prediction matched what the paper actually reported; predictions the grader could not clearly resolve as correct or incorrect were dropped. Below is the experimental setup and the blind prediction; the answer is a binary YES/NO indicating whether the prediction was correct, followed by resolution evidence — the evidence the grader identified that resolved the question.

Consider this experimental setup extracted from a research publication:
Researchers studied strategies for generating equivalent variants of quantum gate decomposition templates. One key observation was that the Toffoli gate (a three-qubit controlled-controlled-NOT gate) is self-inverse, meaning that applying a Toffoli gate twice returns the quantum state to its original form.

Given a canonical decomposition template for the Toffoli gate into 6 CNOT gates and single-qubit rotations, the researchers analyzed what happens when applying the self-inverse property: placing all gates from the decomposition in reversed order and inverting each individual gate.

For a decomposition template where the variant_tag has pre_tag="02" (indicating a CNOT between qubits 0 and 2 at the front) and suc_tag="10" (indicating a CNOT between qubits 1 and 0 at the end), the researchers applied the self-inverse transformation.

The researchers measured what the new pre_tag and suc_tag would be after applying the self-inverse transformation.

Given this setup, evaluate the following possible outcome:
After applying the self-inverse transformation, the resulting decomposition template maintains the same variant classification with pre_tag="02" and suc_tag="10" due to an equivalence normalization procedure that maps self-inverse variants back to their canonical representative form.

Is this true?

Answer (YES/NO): NO